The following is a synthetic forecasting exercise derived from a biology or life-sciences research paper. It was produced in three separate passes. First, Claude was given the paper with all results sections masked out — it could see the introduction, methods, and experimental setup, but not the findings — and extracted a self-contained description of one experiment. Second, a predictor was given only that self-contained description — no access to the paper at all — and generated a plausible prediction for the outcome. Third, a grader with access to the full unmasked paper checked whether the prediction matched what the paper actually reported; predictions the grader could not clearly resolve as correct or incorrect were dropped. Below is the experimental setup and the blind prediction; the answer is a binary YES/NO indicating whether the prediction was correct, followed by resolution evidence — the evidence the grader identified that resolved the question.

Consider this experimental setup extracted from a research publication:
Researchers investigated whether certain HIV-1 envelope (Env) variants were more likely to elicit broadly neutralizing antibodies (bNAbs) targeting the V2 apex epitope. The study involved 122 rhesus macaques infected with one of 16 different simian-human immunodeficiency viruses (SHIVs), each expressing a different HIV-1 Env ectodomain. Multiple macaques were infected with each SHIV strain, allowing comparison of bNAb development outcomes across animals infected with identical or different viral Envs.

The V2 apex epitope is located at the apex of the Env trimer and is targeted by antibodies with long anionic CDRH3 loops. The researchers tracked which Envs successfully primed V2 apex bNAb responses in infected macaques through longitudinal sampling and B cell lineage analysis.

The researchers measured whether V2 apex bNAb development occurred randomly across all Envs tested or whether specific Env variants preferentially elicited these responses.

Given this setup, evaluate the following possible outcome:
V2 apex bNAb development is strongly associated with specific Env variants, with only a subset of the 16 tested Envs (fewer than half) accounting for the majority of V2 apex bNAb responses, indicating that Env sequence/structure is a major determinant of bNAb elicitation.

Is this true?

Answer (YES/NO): YES